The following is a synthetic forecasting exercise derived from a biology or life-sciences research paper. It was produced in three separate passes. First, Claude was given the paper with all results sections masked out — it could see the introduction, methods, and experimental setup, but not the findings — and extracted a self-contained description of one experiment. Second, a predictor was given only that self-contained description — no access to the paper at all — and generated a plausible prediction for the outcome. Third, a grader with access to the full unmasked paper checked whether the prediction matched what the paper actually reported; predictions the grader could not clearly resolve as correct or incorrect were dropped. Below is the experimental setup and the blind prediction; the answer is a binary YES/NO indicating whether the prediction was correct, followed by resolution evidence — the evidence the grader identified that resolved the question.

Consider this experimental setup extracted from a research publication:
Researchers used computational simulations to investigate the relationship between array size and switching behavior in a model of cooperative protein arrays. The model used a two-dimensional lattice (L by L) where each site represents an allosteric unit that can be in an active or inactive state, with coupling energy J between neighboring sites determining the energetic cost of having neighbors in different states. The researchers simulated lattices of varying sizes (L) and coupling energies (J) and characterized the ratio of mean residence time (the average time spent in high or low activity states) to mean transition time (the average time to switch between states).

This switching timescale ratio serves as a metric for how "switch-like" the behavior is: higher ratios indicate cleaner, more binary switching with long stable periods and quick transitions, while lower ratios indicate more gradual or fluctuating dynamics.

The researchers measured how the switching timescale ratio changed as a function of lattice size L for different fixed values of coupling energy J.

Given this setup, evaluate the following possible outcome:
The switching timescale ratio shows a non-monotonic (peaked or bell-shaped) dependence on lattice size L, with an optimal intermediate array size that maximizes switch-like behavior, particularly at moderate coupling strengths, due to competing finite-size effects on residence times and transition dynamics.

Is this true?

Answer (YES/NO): NO